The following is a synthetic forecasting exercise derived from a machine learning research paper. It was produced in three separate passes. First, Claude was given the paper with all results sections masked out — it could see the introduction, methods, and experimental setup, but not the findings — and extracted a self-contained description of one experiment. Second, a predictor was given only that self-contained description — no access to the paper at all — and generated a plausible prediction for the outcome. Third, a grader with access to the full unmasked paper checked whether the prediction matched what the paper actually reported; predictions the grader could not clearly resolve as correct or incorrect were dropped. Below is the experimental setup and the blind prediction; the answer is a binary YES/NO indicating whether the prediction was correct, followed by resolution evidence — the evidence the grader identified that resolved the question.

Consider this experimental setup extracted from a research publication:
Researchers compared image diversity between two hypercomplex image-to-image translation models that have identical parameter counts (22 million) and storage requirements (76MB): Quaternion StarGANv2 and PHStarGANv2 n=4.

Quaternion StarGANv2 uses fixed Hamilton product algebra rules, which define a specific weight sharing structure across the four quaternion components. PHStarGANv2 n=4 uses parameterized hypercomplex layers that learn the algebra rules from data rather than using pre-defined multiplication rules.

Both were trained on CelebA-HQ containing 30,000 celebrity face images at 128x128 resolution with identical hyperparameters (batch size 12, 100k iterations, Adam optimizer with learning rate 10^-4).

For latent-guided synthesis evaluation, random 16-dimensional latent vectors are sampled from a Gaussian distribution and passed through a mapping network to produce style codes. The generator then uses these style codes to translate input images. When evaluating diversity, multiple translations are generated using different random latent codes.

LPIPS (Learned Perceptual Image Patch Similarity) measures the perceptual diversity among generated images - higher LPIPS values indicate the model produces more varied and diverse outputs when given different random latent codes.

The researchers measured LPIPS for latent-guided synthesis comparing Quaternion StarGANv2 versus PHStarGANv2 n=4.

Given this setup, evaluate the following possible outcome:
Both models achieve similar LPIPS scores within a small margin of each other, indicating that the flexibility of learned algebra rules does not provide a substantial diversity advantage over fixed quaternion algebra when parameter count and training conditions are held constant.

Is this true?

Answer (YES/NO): NO